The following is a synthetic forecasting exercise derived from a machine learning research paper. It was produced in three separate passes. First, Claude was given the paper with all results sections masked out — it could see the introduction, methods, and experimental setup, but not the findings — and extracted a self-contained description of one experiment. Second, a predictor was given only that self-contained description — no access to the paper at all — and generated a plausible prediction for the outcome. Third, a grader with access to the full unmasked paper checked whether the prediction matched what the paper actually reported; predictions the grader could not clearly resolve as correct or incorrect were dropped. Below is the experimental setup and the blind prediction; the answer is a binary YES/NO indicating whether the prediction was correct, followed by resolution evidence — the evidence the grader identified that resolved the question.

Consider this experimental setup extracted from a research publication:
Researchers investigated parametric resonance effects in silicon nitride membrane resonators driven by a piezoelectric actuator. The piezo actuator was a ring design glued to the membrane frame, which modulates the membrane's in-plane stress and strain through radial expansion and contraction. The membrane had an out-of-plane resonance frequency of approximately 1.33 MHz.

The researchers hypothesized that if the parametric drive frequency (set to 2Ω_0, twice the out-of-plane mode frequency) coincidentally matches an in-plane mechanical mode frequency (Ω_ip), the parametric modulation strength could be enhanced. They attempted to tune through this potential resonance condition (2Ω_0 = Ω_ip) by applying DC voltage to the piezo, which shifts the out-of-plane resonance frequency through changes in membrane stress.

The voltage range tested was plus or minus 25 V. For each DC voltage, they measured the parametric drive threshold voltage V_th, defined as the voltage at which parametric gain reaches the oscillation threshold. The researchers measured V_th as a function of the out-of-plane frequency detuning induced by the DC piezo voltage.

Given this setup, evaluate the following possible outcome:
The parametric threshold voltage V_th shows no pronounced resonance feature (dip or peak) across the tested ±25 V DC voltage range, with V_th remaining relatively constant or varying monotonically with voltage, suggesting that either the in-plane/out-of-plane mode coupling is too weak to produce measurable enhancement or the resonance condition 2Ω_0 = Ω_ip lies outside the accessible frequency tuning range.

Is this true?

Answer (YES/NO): NO